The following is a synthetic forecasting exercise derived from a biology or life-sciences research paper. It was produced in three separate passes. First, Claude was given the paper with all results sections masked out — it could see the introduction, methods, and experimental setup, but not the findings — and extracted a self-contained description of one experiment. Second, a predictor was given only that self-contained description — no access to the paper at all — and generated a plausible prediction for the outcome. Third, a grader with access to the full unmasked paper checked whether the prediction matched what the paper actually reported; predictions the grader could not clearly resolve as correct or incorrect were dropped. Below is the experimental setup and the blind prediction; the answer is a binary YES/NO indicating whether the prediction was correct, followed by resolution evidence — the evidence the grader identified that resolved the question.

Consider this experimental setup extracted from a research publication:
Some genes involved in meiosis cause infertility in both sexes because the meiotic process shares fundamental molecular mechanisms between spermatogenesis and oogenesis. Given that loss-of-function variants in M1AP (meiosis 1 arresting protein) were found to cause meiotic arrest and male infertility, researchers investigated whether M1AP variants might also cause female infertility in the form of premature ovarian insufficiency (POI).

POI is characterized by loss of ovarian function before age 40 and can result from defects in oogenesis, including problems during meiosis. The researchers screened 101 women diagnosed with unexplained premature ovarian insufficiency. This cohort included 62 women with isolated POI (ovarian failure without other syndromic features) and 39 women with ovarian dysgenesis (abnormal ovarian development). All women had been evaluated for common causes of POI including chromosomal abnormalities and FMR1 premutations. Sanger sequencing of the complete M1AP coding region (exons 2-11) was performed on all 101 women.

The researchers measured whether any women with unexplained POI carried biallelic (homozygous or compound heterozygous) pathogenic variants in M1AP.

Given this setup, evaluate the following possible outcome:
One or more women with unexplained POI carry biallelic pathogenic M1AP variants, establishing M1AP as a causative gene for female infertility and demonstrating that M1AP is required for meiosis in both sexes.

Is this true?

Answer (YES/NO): NO